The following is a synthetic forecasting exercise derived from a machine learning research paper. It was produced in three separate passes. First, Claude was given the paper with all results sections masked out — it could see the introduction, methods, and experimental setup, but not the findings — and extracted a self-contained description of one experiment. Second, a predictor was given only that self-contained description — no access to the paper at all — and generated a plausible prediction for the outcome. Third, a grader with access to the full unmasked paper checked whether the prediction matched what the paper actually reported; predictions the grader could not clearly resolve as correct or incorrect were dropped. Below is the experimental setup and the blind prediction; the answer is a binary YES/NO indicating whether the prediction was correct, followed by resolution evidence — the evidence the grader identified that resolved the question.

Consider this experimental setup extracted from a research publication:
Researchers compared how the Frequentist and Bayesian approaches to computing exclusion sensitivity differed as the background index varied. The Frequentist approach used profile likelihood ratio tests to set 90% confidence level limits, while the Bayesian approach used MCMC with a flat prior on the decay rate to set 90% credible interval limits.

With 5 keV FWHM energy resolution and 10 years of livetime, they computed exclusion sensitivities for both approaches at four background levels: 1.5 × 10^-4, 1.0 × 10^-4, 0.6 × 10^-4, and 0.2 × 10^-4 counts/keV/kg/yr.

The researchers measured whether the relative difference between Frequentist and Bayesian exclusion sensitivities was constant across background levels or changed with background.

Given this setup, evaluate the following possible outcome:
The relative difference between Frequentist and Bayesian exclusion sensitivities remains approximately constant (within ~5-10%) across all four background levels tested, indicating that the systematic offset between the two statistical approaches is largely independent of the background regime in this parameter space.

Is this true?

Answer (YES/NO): NO